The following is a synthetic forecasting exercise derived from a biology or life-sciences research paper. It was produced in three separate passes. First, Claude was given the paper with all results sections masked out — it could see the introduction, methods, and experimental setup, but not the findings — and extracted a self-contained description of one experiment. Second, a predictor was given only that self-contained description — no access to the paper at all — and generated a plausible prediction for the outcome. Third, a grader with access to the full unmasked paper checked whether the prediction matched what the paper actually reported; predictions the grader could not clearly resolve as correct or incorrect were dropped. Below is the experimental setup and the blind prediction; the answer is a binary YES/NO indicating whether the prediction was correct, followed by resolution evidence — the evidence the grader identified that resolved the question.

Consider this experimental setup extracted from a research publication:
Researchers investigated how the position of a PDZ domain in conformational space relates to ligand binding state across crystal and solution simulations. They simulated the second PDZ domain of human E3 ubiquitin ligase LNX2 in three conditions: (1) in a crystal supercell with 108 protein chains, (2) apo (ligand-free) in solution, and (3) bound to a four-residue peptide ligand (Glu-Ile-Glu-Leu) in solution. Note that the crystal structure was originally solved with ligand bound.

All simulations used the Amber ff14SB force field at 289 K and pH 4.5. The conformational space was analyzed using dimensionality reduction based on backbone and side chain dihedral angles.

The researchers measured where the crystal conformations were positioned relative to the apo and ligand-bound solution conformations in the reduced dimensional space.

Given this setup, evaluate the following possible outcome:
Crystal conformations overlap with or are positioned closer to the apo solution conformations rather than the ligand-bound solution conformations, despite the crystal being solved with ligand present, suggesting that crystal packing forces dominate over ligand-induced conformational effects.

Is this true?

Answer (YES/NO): NO